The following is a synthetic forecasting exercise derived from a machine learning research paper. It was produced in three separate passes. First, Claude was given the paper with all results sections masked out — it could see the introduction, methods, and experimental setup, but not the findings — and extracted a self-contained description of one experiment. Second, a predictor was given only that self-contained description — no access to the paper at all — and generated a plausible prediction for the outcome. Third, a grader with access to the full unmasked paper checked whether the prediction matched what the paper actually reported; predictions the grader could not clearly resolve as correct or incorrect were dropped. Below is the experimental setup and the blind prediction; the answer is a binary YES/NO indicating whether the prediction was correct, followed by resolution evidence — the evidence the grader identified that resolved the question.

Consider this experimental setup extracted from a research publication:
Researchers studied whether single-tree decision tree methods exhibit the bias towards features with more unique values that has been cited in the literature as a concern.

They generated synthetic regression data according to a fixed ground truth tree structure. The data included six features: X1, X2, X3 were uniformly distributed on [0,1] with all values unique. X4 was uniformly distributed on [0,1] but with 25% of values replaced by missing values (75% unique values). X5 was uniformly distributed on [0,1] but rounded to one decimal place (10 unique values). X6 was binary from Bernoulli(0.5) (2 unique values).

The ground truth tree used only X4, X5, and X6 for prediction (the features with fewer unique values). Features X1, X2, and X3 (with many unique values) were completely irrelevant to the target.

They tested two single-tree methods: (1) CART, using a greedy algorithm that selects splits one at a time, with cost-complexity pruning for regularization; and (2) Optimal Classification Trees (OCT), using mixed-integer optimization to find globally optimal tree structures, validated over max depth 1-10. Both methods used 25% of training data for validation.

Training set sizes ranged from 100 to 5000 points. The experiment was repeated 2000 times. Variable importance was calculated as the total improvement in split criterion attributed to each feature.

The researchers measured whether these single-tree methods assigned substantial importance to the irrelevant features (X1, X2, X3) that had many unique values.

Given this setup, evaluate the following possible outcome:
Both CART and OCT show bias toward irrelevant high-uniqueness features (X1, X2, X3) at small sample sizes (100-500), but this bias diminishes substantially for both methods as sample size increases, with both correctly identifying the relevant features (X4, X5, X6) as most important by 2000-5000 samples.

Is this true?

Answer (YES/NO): NO